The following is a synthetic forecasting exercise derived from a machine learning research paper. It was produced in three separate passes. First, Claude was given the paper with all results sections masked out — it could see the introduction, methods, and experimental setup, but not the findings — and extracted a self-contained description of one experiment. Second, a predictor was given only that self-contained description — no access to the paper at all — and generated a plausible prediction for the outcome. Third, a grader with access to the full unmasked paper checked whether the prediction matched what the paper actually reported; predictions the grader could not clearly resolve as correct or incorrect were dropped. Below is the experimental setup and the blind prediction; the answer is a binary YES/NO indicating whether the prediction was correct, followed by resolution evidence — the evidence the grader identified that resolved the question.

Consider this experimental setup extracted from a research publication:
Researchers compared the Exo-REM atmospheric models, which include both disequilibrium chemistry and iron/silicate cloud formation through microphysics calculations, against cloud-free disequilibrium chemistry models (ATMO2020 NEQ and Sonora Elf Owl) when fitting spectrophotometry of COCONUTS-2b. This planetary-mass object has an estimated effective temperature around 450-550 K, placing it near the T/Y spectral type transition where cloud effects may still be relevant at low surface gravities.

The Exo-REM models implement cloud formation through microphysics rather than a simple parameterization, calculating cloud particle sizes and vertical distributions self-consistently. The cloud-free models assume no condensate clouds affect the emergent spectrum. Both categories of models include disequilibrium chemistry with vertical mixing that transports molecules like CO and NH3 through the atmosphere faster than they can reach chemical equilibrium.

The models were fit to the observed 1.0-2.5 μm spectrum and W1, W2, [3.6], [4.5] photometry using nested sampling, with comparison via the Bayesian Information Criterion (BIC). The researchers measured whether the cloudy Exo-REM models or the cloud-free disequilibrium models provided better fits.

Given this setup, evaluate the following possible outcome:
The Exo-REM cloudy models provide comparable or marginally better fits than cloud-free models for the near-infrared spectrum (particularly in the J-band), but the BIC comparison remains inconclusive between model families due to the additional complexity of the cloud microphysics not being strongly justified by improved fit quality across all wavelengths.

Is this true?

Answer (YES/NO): NO